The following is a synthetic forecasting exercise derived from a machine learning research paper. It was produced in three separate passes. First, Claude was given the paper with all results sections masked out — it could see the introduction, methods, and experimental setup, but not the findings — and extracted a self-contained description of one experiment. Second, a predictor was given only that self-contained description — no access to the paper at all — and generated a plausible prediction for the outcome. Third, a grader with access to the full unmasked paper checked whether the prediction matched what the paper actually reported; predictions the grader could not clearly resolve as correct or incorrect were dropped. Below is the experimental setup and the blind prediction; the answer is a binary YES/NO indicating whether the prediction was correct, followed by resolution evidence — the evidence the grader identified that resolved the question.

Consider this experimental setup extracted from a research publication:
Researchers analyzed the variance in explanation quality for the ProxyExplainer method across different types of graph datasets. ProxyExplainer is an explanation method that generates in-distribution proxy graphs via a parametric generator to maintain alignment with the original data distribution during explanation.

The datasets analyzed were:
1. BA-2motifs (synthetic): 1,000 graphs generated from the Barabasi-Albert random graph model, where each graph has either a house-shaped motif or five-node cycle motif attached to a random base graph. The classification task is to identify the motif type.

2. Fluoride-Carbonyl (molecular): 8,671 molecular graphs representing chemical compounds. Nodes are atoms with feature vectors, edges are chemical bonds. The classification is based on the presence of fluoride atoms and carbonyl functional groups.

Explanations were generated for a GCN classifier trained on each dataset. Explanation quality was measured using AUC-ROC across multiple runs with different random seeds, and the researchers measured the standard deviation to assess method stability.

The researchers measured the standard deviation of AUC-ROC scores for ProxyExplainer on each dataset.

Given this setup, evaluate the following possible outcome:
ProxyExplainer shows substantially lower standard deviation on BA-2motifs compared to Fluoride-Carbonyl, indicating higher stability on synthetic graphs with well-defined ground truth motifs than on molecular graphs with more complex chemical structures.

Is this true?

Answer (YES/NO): NO